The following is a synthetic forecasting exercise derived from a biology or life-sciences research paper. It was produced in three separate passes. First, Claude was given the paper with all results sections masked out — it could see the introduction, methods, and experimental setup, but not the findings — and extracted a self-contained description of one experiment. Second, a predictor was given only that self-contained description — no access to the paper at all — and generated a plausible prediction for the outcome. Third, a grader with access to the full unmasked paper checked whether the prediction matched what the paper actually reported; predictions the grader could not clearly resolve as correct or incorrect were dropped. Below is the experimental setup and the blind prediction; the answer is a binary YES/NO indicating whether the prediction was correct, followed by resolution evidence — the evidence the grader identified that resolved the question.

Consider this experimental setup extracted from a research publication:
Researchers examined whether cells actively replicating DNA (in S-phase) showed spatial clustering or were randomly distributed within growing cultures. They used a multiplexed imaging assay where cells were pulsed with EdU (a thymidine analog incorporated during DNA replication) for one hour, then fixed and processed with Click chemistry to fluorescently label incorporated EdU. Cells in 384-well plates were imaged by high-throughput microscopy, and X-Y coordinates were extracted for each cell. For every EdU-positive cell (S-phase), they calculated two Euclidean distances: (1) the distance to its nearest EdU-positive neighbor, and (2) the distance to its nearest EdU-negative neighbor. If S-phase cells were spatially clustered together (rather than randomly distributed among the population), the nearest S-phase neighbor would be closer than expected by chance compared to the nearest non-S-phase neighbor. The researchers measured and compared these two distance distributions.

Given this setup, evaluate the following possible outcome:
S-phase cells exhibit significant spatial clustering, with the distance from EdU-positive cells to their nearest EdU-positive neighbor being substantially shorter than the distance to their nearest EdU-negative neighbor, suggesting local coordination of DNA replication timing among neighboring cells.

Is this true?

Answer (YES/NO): NO